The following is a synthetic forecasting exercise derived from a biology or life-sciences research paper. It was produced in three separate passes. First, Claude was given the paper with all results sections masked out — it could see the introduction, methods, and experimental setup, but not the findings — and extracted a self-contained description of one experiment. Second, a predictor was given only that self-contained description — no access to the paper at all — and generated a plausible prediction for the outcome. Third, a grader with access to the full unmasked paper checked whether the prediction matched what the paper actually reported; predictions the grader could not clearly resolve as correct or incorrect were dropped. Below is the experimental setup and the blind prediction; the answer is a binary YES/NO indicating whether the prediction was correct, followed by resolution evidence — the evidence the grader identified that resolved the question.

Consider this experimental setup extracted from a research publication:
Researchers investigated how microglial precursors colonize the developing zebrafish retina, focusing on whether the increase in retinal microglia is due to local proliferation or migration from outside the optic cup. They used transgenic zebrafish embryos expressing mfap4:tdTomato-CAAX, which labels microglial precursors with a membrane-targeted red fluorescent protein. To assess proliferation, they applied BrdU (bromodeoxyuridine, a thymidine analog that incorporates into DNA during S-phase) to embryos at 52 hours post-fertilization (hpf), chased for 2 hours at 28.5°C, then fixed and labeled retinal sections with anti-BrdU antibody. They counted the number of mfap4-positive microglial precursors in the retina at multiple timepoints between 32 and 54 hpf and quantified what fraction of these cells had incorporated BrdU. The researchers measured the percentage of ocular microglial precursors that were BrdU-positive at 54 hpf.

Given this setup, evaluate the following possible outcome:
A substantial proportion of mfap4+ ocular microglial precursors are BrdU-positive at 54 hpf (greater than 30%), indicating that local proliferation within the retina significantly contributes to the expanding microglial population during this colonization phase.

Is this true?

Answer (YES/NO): NO